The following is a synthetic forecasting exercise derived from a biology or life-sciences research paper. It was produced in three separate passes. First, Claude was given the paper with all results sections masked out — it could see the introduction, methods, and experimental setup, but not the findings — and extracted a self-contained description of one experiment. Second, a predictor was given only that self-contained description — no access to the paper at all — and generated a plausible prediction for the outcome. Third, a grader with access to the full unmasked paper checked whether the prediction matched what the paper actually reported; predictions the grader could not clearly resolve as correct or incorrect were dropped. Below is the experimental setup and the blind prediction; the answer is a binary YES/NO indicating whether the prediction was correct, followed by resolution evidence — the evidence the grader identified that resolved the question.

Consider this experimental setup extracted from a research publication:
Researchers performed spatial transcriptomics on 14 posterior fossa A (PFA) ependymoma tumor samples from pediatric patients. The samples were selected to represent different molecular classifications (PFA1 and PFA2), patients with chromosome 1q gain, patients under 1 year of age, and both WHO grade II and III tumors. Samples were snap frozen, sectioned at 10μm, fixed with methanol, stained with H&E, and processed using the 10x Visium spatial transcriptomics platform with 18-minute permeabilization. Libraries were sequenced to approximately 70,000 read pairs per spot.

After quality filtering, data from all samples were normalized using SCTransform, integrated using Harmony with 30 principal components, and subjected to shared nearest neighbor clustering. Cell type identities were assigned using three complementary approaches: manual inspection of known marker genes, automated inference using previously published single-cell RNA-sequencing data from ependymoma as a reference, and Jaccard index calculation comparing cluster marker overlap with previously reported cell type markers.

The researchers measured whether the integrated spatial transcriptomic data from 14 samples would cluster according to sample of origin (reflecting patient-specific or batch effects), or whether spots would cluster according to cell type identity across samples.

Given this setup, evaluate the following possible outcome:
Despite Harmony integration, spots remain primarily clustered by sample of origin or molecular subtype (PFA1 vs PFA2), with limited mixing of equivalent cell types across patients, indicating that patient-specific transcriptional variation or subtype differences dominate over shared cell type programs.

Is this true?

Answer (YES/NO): NO